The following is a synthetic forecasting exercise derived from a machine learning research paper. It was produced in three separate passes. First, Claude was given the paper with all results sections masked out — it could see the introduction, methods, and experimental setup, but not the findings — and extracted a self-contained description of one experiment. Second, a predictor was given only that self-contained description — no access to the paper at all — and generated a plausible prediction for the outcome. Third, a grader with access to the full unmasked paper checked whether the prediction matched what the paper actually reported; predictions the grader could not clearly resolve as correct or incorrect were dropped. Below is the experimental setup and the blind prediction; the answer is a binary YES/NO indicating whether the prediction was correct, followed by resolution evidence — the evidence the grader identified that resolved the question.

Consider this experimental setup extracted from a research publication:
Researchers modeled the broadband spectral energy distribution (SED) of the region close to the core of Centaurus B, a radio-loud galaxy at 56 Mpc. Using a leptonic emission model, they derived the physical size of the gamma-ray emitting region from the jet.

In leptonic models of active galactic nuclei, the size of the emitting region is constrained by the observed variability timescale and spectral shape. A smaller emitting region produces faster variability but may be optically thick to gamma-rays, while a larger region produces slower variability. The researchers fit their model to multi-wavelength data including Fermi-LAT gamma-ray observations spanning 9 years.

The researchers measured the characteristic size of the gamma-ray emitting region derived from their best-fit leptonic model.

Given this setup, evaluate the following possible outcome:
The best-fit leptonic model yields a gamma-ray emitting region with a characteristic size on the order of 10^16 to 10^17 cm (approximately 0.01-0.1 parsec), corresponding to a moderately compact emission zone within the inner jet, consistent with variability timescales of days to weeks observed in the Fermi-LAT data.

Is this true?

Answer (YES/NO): NO